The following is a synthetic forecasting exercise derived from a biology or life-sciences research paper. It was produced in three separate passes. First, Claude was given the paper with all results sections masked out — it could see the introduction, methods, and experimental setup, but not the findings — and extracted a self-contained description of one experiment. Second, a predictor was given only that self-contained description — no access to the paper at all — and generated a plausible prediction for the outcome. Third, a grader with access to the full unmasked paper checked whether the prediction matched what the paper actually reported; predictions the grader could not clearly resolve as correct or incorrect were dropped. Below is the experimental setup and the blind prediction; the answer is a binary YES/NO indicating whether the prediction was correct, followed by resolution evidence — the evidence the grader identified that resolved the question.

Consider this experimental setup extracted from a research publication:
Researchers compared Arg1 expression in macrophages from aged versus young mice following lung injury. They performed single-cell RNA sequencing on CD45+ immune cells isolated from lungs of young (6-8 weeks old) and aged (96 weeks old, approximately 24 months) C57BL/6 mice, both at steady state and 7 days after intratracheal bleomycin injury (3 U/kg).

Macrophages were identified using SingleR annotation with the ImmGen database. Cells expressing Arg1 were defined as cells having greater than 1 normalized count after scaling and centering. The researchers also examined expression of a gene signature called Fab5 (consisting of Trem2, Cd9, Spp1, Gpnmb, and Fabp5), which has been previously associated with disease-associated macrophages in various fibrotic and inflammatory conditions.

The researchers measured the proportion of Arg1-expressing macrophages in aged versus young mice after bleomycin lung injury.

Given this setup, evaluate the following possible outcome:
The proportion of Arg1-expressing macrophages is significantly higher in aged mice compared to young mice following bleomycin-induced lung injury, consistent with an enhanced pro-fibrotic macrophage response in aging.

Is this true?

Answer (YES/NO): YES